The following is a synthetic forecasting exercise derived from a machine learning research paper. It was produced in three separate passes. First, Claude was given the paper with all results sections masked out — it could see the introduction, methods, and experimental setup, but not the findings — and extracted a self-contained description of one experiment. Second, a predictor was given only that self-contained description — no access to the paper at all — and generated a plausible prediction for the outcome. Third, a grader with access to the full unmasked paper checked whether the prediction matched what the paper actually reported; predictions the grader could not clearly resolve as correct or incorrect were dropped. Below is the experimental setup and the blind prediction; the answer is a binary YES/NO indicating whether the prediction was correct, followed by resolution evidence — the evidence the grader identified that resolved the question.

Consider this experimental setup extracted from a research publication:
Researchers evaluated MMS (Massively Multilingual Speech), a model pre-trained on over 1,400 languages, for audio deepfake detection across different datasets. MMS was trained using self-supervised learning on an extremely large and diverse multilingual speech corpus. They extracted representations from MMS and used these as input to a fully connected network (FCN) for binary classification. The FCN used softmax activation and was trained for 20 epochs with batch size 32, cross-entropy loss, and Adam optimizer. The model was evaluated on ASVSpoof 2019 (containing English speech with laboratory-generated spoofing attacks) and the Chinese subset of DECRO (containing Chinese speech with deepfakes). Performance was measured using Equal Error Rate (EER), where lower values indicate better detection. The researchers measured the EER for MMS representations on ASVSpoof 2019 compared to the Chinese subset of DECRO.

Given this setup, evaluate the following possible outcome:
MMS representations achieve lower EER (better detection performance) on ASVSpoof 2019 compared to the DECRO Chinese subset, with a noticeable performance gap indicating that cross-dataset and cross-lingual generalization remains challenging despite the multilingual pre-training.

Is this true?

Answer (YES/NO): NO